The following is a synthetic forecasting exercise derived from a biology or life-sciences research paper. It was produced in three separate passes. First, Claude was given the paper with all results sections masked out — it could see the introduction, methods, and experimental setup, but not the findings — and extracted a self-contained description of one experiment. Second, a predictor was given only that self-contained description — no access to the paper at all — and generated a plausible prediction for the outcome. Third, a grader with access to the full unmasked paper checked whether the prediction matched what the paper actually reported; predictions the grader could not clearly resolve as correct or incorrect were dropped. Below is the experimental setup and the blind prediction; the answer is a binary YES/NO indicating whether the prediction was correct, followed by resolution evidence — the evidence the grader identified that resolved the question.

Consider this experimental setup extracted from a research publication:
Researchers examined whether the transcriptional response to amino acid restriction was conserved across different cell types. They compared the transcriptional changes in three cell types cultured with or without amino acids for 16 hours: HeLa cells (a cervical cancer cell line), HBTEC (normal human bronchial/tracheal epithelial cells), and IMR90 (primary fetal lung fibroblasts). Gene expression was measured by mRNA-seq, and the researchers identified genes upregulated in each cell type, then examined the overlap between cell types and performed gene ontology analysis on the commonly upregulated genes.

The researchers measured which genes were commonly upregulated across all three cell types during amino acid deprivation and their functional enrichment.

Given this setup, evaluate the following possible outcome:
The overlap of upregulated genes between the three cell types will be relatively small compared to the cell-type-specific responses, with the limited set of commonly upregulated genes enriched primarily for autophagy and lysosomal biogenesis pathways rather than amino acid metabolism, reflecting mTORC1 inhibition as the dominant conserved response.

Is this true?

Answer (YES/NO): NO